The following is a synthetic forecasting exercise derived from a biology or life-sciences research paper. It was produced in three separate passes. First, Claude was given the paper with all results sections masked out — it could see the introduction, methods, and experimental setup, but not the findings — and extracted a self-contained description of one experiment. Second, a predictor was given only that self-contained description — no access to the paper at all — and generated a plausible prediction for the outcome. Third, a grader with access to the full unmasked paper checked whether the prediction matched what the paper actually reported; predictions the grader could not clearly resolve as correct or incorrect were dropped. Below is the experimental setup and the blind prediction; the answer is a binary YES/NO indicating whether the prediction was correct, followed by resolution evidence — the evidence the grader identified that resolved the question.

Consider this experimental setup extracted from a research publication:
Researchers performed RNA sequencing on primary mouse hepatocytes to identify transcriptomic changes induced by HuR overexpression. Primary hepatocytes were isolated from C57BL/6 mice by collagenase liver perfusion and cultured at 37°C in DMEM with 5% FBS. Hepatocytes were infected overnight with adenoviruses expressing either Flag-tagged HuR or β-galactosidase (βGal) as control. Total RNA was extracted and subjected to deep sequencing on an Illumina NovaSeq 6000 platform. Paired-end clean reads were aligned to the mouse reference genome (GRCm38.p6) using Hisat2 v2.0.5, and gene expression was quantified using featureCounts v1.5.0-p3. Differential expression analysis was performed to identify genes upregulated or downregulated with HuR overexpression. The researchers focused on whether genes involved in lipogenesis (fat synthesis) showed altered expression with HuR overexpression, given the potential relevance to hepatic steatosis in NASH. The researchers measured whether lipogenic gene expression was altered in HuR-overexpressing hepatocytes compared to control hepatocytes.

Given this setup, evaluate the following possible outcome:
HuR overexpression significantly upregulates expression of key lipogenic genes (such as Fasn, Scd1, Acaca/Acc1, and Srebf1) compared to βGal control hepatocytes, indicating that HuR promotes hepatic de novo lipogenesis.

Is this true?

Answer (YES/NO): NO